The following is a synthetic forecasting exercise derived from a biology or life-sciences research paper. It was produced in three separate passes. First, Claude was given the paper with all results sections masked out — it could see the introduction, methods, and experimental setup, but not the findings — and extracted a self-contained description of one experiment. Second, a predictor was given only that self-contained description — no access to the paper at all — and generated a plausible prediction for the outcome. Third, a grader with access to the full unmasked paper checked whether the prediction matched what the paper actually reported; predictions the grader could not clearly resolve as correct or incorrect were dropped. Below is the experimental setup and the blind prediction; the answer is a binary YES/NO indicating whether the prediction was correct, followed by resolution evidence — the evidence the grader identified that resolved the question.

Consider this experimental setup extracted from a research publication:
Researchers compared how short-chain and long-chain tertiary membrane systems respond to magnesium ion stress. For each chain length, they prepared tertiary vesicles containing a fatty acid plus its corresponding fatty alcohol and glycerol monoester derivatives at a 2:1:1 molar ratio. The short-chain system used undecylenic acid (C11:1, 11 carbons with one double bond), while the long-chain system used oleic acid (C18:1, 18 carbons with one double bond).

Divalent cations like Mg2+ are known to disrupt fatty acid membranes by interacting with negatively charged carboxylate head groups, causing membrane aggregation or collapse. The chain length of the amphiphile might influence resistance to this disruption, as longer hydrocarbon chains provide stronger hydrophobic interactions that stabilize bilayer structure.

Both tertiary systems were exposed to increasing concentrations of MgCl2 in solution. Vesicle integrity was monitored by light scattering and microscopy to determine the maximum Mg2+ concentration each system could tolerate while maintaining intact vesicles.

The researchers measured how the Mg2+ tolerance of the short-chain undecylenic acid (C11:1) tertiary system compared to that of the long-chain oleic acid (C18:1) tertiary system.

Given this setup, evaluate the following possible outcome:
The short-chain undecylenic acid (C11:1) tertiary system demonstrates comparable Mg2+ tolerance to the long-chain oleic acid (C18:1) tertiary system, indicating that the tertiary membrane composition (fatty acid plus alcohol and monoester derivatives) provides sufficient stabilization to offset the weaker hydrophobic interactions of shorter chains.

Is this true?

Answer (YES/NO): NO